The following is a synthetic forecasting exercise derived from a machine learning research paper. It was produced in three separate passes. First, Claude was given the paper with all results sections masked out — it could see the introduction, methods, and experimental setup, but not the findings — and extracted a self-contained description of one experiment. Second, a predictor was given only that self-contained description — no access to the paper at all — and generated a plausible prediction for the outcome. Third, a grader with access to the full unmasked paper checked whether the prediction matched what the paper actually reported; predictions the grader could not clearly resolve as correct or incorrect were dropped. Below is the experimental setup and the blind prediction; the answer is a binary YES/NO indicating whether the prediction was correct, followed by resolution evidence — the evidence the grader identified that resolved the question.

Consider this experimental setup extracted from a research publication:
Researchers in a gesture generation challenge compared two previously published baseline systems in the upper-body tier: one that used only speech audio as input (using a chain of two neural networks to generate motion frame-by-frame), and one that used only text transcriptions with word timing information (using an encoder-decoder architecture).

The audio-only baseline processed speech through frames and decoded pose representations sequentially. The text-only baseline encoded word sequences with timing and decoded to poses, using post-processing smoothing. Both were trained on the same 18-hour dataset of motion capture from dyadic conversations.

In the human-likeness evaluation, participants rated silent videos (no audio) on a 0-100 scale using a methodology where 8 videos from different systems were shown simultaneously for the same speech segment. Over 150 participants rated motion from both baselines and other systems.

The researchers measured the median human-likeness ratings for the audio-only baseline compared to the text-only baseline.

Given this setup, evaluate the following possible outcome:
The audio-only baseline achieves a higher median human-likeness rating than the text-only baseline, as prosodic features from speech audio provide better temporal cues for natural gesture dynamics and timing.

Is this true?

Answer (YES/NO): NO